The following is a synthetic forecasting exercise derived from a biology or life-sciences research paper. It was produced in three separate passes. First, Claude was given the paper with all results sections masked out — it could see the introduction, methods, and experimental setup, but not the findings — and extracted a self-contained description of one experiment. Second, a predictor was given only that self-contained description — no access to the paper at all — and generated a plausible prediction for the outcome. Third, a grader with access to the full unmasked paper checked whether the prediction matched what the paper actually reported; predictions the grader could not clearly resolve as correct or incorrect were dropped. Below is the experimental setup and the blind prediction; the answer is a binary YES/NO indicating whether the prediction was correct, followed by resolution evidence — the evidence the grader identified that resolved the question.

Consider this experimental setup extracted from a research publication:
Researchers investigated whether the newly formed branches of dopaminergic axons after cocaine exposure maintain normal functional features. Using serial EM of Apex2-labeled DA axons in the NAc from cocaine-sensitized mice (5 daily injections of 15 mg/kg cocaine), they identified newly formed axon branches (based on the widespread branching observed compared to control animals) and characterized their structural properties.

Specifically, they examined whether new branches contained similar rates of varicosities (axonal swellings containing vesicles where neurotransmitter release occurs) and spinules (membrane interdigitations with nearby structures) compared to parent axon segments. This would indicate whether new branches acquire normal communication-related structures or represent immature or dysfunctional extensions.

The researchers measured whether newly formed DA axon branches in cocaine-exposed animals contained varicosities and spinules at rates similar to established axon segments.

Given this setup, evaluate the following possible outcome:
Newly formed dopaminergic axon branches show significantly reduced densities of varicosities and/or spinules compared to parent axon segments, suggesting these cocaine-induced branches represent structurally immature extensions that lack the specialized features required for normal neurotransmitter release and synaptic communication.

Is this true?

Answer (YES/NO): NO